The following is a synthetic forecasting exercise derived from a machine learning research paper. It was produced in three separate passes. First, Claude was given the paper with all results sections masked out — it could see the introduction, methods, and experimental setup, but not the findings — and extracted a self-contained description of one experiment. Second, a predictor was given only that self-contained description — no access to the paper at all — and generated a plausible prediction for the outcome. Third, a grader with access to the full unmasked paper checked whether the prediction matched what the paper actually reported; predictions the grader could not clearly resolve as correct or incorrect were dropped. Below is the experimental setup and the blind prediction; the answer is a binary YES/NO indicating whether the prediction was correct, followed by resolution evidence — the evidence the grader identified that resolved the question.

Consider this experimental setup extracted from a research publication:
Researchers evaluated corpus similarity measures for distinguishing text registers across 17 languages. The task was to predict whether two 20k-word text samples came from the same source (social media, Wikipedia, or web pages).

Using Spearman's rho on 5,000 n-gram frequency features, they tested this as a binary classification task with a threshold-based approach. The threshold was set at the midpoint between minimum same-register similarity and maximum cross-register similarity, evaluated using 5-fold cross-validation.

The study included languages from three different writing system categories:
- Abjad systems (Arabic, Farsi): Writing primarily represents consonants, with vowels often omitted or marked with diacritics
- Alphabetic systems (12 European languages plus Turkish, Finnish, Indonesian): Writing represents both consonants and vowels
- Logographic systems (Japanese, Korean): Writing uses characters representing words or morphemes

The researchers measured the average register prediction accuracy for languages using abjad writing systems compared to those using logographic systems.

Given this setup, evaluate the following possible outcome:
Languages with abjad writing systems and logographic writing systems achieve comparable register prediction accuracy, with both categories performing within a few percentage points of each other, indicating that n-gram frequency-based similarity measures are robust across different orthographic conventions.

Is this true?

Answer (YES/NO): NO